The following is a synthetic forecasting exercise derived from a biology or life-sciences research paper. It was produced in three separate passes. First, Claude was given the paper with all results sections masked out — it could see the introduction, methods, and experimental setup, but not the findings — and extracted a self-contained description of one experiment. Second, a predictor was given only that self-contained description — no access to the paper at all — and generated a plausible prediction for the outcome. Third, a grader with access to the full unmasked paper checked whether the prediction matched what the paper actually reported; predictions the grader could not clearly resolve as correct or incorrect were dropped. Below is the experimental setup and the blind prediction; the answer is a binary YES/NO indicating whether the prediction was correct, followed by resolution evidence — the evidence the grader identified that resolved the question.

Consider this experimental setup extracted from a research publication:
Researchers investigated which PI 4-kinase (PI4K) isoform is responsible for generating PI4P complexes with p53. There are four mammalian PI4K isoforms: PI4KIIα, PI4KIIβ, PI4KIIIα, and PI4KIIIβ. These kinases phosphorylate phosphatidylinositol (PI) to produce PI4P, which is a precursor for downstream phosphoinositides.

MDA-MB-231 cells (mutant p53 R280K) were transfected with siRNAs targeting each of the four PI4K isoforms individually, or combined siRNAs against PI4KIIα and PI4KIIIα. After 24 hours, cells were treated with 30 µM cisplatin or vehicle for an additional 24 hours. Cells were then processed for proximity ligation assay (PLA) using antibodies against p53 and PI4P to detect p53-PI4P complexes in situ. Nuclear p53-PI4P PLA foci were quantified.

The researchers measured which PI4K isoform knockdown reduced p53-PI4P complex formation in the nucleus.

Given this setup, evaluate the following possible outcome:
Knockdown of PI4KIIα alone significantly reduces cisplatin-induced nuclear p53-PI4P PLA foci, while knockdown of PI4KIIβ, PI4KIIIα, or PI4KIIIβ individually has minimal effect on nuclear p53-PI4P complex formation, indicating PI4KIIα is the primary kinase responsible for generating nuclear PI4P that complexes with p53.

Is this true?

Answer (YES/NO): YES